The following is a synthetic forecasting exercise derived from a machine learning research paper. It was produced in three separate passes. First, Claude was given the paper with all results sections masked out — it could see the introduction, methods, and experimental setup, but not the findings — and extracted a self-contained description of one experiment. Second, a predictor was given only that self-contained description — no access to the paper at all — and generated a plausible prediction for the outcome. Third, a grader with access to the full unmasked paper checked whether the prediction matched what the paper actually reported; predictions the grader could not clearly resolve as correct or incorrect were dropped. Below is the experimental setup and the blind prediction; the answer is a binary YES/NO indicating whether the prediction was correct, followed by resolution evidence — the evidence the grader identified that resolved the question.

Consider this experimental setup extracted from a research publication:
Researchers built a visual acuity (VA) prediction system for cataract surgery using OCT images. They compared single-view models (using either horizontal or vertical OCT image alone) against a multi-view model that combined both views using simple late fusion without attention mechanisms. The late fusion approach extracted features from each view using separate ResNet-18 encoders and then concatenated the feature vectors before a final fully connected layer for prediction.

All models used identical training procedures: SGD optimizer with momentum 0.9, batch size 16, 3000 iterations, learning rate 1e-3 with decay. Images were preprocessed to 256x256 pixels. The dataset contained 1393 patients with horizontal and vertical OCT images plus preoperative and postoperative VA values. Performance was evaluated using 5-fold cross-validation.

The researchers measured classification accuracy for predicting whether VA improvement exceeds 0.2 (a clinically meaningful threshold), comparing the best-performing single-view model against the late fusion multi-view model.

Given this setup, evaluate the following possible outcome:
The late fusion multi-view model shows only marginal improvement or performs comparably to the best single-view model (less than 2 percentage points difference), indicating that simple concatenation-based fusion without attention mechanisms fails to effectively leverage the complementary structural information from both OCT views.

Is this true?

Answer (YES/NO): YES